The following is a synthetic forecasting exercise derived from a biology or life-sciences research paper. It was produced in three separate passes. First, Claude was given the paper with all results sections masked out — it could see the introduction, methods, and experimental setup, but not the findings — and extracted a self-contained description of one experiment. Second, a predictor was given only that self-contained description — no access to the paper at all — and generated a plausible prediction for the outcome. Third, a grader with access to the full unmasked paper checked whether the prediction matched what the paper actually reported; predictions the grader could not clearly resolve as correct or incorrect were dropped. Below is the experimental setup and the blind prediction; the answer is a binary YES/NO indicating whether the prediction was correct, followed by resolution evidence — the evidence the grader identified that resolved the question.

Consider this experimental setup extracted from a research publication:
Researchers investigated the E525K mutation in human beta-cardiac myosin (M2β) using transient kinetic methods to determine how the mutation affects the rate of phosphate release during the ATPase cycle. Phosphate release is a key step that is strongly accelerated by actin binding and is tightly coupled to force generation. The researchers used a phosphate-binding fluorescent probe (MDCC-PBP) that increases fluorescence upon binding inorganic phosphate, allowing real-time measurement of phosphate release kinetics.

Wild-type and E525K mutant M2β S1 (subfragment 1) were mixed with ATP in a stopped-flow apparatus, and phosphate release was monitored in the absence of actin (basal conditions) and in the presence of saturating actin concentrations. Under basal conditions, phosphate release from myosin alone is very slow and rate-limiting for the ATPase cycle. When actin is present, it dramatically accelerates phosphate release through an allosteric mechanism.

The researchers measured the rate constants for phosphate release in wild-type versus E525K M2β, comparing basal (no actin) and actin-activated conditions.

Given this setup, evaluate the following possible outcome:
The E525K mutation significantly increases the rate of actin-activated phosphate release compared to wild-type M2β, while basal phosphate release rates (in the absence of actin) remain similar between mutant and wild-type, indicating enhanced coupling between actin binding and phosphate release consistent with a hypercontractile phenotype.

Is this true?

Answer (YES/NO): NO